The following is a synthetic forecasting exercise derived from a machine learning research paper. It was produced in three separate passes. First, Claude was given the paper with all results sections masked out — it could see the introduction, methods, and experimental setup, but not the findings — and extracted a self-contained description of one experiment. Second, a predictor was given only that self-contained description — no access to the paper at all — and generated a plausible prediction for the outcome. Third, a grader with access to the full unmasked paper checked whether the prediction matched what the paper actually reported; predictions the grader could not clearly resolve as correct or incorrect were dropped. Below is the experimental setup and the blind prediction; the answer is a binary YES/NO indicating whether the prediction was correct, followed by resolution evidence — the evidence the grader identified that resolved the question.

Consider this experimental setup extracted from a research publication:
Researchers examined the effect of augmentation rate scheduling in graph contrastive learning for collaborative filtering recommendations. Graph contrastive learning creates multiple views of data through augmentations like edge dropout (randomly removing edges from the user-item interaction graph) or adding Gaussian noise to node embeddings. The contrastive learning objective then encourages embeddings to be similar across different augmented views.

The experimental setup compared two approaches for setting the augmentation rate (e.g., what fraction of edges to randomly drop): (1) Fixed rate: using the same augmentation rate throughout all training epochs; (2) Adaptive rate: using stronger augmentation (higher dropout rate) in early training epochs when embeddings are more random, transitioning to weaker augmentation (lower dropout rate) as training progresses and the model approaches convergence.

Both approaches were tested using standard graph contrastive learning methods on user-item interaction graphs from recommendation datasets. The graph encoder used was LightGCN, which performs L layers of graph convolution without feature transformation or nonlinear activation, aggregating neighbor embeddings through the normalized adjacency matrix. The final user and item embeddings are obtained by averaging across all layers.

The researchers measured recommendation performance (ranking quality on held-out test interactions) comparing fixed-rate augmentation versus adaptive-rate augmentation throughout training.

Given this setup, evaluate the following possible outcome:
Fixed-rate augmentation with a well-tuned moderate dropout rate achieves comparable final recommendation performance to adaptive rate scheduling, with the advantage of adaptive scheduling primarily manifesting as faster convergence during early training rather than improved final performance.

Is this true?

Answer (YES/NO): NO